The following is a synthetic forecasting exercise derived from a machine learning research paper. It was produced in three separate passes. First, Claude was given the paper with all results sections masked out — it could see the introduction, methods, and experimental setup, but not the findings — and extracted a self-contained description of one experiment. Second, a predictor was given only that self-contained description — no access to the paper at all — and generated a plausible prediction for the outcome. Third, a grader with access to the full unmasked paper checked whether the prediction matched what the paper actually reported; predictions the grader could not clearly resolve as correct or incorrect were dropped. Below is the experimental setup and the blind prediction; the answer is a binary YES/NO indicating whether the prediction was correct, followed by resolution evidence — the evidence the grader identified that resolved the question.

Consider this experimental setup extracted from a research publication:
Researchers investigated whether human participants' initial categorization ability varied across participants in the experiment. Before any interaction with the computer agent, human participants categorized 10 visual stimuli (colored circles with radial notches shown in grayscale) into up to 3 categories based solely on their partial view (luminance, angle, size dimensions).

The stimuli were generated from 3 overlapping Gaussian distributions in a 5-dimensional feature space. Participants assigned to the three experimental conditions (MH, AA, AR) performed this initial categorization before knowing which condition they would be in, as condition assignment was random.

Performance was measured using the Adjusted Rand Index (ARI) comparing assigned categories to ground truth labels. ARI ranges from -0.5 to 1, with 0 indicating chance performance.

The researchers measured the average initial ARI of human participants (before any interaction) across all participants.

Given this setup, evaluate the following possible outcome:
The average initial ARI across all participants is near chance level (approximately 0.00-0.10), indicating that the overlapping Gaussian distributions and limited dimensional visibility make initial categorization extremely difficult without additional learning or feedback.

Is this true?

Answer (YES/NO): NO